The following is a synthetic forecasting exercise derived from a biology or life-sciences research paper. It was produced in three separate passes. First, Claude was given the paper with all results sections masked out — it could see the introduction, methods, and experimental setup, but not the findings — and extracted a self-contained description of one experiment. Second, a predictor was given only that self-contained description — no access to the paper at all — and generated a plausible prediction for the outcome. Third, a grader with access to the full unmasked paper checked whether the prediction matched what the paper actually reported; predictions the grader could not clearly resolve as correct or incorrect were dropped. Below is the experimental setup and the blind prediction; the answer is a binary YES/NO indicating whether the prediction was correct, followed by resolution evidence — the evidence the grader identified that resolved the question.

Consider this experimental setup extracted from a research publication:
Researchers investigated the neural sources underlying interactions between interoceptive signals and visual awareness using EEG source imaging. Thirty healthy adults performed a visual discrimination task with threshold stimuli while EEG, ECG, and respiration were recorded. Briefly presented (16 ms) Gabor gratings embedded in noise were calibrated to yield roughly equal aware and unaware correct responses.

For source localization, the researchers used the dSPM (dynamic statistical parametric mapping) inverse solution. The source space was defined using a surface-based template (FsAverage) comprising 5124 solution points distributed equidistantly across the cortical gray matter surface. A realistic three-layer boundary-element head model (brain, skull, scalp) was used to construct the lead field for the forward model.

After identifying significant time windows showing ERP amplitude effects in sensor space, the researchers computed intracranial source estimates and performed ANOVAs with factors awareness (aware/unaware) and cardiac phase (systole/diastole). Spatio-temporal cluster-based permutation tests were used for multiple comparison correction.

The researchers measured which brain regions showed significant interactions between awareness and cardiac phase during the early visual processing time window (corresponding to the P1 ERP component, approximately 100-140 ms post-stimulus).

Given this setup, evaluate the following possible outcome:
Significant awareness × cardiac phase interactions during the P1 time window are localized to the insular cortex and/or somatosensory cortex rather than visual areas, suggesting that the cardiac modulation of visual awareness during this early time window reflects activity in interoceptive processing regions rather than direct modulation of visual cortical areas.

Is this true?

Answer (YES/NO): NO